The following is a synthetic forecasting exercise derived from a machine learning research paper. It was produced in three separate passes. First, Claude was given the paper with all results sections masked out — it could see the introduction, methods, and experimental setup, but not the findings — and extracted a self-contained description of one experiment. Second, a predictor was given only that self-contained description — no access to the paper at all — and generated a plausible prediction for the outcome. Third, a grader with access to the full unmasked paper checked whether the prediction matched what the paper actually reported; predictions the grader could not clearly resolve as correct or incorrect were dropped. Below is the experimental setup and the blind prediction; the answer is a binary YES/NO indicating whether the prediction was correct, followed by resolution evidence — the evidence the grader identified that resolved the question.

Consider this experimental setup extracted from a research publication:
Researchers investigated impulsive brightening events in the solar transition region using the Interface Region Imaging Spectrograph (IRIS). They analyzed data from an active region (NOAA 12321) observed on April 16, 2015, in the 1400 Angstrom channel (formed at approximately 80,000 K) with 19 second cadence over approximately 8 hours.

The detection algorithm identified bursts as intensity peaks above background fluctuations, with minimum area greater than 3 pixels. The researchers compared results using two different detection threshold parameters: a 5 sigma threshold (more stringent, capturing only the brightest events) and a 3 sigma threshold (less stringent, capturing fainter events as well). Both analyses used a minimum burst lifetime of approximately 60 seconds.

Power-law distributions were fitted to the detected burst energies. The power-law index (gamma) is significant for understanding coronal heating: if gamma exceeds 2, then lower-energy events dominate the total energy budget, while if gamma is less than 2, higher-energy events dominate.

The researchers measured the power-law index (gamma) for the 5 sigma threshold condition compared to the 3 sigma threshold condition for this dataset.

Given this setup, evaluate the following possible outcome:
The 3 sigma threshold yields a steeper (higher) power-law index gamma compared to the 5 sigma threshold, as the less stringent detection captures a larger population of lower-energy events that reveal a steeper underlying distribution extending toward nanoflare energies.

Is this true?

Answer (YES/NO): YES